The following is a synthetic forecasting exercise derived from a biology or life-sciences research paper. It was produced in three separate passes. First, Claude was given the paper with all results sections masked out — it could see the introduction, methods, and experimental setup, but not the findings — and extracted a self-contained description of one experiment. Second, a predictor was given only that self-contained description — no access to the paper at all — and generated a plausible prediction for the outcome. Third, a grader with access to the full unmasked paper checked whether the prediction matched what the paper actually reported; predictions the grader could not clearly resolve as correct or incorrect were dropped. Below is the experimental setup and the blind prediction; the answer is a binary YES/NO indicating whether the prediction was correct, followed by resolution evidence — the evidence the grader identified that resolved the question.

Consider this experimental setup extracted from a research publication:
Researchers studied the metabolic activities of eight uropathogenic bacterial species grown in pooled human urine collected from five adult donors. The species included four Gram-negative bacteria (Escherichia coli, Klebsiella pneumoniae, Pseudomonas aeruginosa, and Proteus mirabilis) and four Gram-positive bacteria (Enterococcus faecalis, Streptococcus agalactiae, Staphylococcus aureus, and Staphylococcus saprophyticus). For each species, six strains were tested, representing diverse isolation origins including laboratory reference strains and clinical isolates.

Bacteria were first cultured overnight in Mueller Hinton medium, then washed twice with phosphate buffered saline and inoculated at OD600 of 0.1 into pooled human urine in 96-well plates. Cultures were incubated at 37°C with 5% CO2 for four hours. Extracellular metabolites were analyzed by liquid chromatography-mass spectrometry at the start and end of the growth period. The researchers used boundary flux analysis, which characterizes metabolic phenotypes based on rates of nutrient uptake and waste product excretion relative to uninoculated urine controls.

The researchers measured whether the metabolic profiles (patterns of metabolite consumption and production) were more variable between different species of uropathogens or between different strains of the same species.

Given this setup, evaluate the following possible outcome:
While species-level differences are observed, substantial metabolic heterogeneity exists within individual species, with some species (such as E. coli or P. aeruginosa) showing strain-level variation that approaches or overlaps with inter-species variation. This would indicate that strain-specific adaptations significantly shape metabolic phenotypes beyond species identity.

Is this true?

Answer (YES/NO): NO